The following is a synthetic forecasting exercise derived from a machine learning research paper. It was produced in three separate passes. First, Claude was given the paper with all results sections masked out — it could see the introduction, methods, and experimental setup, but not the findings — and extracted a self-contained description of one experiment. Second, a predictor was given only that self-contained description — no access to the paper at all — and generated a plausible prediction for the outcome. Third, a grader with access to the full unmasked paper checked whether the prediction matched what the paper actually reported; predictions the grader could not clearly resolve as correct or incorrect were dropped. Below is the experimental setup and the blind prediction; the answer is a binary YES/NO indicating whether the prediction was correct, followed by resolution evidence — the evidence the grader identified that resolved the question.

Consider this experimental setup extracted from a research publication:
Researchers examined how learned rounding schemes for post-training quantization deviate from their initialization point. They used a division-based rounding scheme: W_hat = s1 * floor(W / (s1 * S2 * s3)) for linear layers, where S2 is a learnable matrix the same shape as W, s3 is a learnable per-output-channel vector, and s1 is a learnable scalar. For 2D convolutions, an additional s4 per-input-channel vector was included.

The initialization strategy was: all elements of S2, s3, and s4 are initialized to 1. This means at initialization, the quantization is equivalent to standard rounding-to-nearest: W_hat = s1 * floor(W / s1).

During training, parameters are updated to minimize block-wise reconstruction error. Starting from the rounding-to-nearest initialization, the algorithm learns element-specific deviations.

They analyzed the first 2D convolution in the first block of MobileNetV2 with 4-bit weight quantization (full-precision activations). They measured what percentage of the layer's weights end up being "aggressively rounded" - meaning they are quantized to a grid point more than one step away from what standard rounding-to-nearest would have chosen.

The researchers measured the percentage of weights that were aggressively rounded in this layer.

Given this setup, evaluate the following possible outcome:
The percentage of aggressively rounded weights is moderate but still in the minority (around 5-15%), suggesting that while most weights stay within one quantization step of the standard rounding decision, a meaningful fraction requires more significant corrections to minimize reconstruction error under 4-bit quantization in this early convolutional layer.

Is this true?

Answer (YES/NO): YES